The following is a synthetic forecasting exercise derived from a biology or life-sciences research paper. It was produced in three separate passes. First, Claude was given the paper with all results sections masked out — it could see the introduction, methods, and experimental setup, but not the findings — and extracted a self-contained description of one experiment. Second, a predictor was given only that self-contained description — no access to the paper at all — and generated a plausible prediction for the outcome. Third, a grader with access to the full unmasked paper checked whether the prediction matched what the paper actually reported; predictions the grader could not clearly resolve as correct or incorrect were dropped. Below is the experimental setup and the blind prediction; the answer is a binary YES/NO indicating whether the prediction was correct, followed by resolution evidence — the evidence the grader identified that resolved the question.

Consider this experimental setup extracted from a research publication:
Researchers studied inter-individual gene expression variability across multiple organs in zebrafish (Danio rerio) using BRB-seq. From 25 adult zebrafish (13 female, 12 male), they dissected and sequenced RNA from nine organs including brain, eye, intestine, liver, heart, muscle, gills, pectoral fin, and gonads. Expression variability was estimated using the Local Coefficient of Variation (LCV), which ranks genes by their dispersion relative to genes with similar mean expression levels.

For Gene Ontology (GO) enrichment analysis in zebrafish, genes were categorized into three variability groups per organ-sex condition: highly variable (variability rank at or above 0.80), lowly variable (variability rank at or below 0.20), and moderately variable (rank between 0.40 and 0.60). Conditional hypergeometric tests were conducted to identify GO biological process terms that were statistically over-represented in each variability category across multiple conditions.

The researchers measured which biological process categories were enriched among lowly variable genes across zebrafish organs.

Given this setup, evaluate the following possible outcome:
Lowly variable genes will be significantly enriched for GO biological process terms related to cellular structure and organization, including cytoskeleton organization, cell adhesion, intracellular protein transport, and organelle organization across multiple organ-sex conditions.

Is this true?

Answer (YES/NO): NO